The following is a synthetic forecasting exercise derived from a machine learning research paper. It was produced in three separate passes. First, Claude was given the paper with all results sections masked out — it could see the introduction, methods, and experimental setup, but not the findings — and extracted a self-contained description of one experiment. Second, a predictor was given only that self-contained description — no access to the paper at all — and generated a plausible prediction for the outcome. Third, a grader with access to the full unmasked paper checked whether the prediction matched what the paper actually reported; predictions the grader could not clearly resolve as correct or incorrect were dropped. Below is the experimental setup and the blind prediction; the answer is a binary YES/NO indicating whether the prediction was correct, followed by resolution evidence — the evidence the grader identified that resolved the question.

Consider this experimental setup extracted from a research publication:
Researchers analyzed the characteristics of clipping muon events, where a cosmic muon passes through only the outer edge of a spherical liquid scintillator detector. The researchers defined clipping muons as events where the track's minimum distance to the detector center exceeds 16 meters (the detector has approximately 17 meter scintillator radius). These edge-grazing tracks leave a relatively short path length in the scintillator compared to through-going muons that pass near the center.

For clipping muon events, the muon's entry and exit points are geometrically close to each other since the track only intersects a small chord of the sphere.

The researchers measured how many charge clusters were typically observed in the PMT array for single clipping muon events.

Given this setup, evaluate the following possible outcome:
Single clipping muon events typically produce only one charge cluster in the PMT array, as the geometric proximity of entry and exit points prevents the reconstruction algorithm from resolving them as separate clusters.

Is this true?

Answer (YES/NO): YES